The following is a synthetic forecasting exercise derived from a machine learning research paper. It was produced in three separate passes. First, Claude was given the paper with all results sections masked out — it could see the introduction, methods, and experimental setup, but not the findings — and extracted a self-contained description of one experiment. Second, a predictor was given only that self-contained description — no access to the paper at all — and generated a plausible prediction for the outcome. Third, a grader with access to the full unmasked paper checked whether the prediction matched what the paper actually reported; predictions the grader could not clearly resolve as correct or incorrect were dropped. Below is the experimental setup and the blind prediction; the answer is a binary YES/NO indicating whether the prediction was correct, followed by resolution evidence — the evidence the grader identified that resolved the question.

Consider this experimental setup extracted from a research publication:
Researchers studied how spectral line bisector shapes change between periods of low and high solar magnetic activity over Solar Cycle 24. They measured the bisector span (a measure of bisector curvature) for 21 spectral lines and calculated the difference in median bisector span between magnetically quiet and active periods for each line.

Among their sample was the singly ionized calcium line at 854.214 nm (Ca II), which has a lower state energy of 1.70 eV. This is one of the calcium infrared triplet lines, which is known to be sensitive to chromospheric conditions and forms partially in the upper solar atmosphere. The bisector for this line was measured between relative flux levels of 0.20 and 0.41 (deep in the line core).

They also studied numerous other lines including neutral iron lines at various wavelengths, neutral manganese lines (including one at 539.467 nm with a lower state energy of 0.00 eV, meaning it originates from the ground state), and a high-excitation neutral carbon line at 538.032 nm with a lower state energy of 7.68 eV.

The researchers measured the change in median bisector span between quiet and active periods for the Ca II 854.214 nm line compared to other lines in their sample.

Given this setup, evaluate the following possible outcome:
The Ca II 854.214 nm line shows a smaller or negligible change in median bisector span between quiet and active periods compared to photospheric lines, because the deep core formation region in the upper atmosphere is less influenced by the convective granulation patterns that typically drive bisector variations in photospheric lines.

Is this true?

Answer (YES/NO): NO